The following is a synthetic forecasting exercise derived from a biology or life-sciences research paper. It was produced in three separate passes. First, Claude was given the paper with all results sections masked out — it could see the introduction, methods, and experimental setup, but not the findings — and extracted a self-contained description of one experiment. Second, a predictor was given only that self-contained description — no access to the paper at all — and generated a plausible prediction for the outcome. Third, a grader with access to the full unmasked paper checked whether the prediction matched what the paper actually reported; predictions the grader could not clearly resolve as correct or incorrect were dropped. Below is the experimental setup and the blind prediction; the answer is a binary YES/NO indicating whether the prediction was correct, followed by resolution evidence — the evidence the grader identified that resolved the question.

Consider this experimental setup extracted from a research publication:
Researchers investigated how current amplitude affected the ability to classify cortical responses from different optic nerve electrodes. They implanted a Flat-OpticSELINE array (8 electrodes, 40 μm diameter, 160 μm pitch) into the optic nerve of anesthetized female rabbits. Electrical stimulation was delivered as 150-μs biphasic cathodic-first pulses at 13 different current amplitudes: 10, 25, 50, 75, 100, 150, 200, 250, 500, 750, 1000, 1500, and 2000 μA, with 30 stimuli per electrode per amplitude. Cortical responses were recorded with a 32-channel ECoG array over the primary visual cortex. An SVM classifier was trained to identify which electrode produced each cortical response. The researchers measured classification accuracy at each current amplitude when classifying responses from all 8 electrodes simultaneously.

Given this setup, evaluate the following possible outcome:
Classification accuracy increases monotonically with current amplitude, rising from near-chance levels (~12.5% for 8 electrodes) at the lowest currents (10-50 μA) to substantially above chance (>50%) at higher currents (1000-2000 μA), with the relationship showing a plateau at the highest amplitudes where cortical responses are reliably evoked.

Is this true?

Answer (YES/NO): YES